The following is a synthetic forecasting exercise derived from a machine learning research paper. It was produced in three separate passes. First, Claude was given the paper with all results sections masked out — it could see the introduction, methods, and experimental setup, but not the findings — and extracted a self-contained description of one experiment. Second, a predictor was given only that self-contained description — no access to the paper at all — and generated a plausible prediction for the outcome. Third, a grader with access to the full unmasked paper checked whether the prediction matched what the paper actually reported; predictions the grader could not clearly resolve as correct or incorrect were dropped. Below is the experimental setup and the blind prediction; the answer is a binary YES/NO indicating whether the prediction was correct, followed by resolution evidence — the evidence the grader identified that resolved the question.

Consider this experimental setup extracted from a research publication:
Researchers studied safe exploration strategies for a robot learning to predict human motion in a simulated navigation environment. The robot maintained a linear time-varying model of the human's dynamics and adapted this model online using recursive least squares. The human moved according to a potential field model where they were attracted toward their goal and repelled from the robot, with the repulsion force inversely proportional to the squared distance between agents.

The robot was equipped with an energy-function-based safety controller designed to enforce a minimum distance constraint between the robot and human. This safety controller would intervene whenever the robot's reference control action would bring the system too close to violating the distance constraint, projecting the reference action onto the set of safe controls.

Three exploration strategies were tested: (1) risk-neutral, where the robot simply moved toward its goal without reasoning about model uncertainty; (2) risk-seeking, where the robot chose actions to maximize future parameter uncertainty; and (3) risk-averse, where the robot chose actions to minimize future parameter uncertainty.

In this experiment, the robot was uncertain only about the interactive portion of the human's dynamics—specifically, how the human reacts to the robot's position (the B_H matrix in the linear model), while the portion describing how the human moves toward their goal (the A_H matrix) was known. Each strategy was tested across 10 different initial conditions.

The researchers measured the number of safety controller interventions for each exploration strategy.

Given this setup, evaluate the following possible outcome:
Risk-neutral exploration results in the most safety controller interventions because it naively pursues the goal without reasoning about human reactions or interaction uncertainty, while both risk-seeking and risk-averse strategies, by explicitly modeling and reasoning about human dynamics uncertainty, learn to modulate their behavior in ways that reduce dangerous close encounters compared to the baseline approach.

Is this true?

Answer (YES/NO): NO